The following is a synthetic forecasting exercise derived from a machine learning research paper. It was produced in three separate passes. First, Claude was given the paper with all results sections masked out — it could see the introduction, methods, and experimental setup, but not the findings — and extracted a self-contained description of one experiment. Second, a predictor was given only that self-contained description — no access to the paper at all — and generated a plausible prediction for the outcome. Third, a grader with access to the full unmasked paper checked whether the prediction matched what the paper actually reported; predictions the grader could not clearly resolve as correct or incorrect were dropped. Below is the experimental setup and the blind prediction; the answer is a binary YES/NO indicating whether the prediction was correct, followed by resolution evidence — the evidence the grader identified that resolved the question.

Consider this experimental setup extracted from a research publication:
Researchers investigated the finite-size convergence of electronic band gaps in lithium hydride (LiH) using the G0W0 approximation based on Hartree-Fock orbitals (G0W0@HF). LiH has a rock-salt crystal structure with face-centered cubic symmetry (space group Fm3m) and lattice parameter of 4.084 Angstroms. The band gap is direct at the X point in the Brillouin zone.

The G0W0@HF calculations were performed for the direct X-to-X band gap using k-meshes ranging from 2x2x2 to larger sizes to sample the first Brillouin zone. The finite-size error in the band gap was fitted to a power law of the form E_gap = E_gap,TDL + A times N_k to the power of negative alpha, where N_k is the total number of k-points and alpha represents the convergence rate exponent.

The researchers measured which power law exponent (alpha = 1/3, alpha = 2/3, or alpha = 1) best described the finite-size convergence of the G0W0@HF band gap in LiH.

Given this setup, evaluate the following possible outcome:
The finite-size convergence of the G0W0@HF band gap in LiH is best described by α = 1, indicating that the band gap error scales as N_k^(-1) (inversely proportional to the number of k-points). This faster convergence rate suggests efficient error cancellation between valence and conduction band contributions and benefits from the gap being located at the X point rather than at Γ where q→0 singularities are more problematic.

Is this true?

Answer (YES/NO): NO